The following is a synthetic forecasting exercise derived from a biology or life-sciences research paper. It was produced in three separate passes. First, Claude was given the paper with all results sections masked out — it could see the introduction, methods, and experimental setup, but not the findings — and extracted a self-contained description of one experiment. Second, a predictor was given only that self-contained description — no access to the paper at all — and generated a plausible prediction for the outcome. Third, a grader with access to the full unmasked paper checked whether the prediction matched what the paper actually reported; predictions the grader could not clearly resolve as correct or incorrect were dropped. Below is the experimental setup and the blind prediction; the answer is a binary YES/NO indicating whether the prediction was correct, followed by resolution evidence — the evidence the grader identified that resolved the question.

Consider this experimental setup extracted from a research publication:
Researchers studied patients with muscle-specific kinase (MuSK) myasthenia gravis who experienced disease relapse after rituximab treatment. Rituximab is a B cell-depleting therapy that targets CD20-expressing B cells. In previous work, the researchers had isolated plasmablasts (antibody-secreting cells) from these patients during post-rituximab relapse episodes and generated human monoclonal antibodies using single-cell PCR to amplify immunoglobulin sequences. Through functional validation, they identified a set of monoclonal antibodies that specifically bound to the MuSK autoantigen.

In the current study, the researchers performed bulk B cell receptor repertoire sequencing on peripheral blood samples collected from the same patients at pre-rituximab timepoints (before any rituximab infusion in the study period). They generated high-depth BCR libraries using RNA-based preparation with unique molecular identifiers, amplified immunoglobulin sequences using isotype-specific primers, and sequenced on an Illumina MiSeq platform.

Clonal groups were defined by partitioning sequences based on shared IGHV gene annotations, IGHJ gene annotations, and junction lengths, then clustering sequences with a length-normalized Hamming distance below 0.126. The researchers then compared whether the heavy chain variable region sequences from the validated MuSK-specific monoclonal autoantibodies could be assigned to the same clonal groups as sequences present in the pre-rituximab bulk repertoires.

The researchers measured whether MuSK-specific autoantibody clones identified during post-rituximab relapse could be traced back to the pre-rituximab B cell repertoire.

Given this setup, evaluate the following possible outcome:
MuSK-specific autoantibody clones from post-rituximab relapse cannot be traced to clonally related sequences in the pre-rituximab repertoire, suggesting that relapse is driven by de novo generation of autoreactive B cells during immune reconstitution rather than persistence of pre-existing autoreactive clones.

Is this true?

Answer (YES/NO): NO